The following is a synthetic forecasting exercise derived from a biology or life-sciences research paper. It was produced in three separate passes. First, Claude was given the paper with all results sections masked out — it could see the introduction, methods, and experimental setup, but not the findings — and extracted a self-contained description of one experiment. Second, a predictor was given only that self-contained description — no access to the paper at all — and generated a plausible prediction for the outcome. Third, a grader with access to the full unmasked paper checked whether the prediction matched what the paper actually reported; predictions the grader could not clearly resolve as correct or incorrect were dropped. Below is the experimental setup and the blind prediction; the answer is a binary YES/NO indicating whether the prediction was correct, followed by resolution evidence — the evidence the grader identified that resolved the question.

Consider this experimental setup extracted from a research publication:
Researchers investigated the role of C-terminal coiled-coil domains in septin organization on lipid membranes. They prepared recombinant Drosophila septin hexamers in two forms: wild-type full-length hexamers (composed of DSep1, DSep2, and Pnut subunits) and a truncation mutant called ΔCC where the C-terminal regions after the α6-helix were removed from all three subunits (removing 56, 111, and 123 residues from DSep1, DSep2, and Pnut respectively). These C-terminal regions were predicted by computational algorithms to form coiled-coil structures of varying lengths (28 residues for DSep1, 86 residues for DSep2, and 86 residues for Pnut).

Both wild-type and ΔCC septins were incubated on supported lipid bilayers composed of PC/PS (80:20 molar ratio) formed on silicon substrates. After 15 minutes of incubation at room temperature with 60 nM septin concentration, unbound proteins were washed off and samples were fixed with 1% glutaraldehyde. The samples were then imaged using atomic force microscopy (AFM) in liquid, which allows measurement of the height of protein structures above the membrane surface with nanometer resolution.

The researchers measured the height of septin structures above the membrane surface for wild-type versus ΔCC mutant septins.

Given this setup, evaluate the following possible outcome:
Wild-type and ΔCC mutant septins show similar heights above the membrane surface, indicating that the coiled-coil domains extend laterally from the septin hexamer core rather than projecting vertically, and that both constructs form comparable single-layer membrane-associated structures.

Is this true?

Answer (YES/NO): NO